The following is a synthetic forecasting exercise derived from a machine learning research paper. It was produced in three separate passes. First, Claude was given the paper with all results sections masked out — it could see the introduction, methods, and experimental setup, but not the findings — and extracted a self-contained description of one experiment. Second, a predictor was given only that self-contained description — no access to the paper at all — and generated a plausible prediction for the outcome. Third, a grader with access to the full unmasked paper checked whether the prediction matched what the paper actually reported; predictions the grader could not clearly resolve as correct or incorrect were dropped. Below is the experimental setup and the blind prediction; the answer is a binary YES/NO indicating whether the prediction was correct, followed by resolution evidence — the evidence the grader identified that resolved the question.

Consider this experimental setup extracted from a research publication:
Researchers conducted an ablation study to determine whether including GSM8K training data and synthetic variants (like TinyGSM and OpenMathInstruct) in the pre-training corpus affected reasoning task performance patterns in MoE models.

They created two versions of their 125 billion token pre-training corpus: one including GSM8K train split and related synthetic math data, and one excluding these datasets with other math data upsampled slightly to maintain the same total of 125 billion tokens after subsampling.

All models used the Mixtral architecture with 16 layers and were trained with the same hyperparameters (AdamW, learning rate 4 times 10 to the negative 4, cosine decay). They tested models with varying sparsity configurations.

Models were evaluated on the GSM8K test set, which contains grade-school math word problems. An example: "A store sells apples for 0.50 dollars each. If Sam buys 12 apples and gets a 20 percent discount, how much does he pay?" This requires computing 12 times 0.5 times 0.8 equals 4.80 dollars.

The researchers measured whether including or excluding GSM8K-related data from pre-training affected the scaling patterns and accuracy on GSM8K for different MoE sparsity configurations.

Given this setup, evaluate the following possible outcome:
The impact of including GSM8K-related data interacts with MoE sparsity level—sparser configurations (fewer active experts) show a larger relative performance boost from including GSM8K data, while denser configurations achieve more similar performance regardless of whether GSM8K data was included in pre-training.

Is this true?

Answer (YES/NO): NO